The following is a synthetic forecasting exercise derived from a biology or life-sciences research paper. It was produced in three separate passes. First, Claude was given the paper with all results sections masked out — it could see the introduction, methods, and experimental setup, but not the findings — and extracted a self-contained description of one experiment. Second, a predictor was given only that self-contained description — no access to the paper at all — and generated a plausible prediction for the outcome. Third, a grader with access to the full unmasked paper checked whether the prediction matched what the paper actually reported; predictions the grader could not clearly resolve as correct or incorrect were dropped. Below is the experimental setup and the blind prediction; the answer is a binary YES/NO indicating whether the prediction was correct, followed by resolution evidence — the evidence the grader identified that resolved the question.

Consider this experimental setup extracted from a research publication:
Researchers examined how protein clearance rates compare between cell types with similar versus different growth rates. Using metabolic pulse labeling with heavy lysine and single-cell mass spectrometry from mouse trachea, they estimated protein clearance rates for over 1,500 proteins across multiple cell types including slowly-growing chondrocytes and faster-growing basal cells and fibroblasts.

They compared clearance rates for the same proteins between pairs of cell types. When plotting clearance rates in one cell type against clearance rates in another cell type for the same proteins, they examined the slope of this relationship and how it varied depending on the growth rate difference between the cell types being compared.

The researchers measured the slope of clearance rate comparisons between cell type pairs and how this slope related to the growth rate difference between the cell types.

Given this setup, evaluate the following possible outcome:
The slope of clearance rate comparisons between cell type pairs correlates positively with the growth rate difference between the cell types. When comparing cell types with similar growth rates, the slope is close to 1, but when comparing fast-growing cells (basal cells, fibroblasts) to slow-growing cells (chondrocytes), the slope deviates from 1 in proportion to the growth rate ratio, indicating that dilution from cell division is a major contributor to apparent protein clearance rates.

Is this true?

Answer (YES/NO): NO